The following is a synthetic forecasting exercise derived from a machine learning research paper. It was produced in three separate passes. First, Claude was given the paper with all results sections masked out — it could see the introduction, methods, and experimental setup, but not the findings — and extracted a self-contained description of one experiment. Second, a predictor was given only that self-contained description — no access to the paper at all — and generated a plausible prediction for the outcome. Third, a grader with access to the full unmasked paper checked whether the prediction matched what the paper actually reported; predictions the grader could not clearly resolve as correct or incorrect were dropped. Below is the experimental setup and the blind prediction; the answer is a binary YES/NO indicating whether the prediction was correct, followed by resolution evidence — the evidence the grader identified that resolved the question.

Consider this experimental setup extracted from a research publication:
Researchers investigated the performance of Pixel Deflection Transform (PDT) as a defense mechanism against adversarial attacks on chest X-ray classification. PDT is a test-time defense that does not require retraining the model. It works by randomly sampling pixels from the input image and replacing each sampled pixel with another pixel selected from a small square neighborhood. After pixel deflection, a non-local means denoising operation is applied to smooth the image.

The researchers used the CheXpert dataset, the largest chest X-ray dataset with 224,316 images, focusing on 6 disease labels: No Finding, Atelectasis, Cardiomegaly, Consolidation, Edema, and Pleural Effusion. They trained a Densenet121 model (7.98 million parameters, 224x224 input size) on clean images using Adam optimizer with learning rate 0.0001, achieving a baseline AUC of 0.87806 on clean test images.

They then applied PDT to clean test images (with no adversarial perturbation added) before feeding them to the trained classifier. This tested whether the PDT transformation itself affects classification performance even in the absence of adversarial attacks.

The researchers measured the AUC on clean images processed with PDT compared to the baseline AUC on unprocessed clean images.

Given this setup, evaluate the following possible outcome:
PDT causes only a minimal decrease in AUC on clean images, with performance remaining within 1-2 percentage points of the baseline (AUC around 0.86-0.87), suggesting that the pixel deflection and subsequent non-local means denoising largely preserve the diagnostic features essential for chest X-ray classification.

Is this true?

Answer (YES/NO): NO